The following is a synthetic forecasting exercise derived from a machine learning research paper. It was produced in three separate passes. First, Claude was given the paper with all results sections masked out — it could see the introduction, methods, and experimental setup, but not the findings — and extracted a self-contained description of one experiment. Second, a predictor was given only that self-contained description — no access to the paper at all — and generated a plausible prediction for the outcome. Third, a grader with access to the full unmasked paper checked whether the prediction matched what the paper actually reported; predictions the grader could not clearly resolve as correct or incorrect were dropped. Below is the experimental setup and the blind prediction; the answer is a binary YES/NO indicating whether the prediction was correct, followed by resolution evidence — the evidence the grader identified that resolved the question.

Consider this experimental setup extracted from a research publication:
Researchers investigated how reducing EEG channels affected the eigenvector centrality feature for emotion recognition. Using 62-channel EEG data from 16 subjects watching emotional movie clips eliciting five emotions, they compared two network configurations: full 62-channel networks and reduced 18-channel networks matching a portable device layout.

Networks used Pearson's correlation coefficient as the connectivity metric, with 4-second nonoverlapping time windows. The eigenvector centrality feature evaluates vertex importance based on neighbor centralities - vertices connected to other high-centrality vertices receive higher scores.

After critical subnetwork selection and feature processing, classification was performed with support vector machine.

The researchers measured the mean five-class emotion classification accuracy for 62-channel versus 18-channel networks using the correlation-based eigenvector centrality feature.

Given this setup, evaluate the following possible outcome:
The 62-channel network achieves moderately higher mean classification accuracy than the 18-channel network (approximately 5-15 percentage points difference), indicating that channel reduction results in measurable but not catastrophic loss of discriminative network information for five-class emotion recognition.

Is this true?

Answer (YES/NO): NO